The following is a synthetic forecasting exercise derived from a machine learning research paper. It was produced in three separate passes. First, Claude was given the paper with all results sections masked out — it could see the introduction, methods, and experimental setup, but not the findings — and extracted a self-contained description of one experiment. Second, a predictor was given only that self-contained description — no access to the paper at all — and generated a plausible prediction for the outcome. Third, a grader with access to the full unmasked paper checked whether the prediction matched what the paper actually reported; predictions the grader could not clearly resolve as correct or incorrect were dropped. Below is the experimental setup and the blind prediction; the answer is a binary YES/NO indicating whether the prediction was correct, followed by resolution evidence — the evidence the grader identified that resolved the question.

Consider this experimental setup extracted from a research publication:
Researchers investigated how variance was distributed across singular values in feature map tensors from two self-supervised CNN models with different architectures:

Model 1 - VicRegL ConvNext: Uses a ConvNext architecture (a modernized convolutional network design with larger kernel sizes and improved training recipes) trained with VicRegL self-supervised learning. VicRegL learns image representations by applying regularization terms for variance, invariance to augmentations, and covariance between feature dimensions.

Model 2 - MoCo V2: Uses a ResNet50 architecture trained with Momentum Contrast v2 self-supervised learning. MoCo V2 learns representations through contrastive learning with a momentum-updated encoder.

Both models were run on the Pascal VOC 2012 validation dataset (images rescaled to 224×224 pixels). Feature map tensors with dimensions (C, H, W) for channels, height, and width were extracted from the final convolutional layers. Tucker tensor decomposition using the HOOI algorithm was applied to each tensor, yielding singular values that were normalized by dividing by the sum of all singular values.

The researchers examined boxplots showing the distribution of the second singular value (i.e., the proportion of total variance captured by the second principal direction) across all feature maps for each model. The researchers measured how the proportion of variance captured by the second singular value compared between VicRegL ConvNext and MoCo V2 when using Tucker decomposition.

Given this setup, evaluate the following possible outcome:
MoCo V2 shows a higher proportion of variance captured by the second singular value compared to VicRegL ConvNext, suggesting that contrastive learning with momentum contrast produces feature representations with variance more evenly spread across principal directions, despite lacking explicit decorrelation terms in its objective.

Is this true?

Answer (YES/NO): YES